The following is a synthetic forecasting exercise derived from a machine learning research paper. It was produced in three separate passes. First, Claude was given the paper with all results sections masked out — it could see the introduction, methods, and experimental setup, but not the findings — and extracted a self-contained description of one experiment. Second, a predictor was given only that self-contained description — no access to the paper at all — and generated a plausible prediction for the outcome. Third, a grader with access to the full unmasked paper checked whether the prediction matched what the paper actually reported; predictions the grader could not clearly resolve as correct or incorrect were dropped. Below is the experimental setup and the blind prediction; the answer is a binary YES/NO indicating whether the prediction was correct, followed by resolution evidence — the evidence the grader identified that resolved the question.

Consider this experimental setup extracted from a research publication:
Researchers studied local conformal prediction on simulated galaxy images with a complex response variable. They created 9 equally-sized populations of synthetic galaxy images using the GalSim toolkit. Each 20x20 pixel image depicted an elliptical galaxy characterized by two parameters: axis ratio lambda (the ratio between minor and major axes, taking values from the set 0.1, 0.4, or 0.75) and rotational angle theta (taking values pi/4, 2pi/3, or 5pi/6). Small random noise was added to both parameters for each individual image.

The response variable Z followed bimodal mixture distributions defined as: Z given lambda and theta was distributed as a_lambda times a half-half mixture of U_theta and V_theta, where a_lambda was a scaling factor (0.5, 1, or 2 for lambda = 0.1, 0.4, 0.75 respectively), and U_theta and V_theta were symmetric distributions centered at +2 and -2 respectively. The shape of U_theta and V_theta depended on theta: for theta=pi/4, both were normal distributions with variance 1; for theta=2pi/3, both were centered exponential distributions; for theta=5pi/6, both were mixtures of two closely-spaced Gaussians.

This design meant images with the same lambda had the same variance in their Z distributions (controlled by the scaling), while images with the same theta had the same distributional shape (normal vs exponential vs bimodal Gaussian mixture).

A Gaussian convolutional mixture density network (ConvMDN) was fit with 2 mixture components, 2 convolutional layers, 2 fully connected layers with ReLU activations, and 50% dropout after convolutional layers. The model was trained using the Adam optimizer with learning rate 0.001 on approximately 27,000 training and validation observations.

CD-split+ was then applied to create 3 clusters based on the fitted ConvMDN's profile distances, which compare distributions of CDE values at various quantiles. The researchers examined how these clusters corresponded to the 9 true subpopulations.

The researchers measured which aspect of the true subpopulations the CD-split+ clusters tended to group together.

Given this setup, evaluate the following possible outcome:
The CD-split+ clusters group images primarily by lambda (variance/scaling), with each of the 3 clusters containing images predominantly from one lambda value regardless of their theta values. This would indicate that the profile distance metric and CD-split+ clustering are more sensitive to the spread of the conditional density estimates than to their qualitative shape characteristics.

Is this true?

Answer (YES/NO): YES